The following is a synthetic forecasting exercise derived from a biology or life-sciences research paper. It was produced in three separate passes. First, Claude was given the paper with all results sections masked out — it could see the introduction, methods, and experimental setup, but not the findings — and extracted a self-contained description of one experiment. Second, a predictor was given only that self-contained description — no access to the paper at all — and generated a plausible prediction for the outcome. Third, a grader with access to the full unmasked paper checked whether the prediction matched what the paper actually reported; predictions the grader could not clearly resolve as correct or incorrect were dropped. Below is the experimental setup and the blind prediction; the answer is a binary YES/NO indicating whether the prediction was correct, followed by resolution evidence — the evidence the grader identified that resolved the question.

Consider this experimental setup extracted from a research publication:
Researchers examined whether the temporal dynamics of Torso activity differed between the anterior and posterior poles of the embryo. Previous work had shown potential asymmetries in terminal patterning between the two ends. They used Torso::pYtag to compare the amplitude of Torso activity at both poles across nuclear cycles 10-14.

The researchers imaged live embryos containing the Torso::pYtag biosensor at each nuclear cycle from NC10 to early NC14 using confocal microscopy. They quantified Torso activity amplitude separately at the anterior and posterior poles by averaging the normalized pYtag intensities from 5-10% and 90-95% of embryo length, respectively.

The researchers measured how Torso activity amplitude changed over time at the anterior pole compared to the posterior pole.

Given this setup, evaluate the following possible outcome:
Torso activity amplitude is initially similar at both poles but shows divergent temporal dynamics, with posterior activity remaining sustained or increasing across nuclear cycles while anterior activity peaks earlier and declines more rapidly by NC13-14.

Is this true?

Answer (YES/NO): NO